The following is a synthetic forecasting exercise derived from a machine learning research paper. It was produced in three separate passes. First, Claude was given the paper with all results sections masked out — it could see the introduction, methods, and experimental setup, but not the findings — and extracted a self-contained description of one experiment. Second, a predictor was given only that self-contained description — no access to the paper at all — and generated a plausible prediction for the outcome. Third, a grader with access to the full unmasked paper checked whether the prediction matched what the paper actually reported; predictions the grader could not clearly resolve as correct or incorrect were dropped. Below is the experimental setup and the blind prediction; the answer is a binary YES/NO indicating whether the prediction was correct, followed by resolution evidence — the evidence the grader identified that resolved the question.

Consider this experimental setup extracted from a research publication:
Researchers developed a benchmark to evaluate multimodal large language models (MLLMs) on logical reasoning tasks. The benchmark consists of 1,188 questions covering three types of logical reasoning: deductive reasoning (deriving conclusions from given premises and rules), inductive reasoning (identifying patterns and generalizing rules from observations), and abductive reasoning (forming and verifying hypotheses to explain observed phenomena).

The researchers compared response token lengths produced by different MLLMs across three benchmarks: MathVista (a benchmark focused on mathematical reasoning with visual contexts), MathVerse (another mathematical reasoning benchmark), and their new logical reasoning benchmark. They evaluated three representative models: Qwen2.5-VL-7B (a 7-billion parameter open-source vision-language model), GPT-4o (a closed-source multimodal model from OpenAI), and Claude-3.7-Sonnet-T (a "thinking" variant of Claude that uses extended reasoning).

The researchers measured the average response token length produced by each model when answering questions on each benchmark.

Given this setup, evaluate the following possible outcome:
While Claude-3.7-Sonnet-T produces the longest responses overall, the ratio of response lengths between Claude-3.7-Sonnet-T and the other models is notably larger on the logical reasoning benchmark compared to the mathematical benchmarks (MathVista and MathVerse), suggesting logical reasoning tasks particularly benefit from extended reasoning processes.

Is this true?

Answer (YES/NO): NO